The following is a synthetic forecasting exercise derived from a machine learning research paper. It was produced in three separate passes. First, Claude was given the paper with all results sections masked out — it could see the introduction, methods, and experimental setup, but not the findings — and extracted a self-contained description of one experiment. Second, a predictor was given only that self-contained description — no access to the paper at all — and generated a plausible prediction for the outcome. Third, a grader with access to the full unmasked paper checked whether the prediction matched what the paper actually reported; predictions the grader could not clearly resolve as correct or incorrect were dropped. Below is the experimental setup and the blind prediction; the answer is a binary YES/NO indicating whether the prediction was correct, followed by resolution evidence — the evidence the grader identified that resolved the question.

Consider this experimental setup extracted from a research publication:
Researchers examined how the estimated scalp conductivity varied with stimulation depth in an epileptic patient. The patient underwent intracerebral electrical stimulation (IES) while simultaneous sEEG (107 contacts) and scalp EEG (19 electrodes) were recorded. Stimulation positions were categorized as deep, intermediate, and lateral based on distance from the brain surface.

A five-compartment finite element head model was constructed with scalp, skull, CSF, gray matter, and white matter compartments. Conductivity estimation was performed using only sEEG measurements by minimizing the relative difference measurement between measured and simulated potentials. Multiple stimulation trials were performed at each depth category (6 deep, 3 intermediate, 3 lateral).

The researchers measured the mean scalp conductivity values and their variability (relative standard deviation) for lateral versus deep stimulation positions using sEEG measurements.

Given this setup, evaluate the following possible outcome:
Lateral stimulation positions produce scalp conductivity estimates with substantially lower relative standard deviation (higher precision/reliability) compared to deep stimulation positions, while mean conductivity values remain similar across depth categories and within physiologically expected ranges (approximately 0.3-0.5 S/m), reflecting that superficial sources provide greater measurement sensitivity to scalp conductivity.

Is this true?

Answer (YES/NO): NO